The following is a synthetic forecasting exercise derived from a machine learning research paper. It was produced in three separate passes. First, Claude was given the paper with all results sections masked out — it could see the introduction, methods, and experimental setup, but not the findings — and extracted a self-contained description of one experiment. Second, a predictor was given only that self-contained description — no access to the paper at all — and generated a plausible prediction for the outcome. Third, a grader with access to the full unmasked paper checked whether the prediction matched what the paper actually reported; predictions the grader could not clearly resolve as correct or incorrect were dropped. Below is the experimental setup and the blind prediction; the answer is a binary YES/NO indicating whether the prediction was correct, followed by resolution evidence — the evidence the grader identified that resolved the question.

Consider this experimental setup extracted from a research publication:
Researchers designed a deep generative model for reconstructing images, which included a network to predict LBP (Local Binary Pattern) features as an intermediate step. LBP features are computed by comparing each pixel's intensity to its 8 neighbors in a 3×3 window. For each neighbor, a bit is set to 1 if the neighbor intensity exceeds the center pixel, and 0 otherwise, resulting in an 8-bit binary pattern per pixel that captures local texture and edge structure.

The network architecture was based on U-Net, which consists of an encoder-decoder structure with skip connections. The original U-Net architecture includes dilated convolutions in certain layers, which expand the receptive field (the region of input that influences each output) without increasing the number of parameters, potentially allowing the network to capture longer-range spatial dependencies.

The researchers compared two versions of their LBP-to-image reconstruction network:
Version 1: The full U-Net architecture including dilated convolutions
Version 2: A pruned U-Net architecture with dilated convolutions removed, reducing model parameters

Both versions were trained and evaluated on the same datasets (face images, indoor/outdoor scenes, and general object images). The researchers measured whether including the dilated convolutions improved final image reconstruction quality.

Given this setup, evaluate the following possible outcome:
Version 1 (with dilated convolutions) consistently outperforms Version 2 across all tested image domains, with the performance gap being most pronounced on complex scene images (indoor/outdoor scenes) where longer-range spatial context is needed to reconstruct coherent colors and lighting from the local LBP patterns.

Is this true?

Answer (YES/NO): NO